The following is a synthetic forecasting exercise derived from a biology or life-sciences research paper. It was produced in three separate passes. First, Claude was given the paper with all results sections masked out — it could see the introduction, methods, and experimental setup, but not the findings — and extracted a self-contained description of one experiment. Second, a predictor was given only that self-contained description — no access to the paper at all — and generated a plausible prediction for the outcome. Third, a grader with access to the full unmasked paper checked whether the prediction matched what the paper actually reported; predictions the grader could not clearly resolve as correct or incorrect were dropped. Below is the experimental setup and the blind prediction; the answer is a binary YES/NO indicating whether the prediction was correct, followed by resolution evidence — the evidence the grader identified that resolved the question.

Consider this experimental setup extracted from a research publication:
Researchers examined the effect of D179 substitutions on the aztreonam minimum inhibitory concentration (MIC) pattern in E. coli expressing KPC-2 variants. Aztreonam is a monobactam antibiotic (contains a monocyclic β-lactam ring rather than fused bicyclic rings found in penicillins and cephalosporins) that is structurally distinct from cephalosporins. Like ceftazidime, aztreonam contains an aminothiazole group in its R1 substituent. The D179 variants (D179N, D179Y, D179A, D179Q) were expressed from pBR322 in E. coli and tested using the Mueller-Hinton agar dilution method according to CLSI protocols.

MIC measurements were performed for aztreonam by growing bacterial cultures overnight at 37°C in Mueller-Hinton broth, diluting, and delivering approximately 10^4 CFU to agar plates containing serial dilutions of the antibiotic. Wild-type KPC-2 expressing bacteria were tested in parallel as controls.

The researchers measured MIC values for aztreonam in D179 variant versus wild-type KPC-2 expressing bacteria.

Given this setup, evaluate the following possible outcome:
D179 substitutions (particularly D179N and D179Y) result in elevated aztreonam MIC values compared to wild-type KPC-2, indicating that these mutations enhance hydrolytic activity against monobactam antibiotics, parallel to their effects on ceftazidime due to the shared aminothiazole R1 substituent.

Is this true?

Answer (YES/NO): NO